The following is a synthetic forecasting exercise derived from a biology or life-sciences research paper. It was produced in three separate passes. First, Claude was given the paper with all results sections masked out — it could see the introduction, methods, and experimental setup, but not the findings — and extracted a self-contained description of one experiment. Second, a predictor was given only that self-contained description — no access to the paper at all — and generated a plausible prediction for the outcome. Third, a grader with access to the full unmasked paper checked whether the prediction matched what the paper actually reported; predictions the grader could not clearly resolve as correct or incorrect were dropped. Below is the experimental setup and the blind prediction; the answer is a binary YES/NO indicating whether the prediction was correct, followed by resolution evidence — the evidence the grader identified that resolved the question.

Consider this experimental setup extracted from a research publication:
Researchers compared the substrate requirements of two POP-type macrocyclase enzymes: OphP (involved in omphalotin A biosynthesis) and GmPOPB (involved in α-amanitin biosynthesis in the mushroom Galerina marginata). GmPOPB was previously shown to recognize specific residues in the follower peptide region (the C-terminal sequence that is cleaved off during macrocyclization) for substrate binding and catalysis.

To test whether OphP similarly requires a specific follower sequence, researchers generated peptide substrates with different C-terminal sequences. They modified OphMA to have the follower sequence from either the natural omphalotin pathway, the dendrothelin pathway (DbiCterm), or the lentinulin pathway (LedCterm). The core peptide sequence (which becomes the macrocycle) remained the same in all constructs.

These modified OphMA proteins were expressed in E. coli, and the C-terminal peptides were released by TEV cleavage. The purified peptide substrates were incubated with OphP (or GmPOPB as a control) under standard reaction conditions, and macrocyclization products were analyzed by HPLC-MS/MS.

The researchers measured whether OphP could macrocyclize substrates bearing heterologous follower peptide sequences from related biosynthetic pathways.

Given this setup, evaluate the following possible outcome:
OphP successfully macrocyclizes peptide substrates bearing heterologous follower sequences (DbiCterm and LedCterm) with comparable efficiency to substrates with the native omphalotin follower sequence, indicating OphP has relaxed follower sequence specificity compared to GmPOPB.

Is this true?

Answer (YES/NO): YES